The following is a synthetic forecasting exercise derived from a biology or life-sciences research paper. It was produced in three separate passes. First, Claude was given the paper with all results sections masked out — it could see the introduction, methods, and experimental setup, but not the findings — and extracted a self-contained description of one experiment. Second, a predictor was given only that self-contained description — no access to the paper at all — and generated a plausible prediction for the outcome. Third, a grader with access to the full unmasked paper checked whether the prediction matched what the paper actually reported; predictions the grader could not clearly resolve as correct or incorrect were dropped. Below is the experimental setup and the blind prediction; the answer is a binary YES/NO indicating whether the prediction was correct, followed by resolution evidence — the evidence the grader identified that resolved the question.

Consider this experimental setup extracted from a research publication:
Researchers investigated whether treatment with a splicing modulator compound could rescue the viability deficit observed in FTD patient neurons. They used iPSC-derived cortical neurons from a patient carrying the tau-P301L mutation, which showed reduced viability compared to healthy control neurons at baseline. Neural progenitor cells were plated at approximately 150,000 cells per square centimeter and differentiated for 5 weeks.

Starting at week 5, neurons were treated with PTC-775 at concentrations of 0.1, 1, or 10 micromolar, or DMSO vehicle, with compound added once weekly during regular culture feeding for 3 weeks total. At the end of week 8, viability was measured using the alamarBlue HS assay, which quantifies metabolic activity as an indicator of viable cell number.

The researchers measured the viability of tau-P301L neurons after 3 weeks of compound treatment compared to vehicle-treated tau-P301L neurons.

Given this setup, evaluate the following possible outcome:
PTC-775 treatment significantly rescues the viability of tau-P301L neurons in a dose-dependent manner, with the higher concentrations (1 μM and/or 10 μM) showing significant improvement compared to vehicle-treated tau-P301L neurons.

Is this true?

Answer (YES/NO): NO